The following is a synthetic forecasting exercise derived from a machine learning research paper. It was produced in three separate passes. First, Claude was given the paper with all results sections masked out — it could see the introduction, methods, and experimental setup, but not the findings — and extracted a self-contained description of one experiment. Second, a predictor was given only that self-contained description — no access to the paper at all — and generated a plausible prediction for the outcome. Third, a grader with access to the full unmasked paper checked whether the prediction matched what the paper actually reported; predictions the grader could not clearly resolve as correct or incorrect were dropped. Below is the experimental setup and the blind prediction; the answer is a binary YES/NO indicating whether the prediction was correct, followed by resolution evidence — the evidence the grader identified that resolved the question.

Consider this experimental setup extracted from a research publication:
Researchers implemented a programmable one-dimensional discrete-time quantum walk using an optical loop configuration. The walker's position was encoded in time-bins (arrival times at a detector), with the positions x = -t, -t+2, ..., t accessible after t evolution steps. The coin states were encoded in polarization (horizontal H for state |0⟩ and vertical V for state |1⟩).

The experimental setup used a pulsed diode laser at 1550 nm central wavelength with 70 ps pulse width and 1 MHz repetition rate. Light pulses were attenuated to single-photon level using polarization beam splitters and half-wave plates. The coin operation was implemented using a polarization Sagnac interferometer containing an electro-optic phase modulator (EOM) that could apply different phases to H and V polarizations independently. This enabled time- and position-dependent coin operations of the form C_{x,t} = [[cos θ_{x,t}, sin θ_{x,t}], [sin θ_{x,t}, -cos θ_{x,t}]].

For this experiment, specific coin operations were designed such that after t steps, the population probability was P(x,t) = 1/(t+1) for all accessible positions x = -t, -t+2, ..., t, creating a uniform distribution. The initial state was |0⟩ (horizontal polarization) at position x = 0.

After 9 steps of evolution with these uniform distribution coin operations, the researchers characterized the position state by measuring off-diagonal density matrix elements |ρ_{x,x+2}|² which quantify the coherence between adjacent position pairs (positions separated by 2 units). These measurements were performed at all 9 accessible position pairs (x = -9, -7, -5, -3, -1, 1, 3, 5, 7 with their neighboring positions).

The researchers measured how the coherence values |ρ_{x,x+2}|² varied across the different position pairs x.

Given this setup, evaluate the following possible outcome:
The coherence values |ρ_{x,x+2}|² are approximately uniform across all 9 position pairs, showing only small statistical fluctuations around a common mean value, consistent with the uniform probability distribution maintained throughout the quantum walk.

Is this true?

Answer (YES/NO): NO